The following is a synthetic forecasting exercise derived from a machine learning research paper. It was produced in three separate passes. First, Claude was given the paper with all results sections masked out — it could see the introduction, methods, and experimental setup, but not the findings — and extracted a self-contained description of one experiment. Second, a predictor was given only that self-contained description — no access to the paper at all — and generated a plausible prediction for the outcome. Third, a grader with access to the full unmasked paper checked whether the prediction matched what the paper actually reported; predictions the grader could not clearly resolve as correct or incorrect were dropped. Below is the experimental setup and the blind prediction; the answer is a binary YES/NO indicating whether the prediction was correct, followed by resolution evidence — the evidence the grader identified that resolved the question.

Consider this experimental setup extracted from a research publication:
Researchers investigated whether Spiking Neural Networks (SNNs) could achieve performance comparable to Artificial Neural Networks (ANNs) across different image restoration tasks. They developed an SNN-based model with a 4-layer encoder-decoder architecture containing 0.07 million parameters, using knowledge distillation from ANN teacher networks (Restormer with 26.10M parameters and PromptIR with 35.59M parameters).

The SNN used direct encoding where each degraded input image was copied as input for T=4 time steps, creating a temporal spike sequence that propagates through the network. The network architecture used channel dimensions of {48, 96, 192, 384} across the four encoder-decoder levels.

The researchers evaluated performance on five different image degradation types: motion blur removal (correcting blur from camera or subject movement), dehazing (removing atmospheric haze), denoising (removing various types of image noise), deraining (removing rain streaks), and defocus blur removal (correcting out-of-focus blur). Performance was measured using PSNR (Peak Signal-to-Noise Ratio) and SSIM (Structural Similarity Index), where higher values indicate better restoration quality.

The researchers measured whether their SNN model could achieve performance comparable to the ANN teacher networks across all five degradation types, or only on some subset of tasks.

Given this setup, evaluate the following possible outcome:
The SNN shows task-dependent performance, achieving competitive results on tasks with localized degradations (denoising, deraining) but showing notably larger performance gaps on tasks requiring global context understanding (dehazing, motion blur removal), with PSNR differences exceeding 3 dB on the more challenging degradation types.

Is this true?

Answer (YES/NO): NO